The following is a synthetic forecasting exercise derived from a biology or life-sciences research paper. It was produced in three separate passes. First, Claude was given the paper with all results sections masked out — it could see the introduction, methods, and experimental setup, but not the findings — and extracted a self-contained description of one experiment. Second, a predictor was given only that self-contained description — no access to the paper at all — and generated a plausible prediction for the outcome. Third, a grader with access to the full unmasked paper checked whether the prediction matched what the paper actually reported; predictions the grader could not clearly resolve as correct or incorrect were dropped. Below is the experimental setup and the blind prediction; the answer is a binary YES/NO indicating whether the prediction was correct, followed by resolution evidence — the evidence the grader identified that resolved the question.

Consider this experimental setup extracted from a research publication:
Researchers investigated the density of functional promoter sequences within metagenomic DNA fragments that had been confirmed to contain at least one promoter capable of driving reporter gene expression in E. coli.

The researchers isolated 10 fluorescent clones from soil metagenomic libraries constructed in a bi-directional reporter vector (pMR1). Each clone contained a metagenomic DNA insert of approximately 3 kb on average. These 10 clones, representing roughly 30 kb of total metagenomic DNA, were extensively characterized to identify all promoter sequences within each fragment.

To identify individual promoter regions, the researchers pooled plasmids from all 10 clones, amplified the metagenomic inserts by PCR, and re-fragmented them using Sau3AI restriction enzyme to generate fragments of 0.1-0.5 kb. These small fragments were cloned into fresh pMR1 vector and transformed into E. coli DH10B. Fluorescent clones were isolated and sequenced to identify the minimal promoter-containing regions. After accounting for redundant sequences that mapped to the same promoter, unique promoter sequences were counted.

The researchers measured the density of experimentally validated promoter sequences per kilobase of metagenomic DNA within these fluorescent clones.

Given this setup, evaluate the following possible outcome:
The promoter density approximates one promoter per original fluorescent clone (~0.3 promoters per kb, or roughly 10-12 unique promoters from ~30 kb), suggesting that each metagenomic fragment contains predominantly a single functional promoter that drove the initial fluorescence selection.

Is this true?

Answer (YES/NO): NO